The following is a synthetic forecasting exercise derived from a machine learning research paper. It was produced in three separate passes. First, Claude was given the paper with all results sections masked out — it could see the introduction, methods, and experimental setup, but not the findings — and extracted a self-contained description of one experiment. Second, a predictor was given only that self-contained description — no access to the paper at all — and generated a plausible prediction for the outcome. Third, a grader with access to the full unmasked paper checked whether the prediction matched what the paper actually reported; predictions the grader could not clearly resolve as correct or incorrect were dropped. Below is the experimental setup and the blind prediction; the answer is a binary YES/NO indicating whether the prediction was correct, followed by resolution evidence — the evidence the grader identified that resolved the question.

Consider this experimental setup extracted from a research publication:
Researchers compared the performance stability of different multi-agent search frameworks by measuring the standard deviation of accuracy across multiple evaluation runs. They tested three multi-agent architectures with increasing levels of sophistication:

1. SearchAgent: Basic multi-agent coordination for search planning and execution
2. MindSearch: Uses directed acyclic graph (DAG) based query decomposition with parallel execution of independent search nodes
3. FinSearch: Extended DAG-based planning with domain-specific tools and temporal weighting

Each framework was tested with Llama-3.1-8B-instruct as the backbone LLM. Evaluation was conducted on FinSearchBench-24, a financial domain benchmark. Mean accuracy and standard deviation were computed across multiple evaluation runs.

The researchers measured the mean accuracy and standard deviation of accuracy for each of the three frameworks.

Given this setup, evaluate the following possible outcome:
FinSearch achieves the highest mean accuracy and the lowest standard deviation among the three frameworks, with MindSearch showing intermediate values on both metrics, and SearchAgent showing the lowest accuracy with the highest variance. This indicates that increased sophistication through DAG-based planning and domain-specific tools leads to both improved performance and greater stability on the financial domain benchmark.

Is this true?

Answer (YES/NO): NO